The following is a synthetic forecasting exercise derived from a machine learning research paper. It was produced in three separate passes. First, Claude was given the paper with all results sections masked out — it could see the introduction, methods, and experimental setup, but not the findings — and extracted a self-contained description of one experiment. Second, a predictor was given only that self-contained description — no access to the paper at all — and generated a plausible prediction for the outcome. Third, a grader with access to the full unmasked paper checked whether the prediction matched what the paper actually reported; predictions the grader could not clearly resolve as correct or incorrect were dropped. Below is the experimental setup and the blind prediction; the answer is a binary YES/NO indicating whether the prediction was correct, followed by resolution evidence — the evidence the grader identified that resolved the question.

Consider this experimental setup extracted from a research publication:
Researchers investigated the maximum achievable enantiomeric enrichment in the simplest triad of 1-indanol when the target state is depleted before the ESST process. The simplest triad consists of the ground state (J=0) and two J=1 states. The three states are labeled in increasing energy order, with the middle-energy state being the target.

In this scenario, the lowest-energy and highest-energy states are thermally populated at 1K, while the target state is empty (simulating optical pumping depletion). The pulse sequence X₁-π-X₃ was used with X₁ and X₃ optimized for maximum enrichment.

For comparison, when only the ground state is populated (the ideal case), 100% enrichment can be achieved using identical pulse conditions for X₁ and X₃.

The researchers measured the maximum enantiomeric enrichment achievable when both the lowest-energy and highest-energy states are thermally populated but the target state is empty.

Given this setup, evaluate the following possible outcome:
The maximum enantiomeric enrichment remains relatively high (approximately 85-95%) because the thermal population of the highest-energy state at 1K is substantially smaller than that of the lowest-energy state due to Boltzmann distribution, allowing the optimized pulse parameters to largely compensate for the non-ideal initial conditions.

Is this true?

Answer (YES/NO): NO